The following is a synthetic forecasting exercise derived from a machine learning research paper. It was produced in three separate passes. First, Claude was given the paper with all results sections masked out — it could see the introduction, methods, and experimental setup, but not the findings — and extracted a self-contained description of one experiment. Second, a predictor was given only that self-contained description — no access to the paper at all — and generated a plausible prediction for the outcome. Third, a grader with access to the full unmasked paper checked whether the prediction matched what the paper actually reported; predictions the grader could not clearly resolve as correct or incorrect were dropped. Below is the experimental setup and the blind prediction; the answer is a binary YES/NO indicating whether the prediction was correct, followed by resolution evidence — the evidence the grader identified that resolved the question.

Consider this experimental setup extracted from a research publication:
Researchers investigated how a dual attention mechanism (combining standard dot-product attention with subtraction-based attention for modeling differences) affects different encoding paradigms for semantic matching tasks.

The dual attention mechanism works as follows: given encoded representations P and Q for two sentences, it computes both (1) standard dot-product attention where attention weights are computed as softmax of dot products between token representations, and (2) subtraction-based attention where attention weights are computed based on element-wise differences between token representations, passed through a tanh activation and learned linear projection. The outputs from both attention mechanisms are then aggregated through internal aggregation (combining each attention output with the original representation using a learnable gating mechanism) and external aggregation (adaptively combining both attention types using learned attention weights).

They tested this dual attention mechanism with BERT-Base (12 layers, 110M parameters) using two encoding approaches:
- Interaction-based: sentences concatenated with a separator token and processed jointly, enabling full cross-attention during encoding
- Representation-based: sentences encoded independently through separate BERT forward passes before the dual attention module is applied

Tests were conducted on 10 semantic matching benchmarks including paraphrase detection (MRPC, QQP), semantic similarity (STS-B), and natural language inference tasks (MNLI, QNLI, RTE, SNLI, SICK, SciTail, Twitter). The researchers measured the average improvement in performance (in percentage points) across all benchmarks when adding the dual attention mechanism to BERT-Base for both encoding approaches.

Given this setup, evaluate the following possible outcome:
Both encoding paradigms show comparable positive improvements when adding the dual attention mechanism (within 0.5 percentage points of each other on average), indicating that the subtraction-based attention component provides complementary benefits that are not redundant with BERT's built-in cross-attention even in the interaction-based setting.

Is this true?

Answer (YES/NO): NO